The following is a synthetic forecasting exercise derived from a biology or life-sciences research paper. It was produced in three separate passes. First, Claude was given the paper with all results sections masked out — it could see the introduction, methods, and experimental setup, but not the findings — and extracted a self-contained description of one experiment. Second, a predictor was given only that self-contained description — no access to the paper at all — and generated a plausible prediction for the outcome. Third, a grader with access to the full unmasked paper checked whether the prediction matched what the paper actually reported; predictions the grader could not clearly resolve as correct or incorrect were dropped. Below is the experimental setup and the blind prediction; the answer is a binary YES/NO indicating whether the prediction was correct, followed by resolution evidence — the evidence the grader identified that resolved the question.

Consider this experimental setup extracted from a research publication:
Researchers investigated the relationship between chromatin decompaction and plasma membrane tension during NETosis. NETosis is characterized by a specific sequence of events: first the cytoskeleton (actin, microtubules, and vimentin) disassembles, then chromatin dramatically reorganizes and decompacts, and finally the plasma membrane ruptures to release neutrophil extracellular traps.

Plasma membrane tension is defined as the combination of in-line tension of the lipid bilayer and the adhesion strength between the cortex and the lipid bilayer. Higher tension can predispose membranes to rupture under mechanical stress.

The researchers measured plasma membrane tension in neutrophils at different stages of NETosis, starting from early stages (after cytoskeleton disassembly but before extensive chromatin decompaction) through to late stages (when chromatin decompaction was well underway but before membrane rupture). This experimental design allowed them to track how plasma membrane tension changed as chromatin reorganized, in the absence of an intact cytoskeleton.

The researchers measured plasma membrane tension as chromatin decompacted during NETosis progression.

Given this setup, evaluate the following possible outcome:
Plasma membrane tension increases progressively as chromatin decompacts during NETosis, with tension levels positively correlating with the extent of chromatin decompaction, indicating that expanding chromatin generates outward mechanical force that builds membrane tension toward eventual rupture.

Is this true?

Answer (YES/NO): NO